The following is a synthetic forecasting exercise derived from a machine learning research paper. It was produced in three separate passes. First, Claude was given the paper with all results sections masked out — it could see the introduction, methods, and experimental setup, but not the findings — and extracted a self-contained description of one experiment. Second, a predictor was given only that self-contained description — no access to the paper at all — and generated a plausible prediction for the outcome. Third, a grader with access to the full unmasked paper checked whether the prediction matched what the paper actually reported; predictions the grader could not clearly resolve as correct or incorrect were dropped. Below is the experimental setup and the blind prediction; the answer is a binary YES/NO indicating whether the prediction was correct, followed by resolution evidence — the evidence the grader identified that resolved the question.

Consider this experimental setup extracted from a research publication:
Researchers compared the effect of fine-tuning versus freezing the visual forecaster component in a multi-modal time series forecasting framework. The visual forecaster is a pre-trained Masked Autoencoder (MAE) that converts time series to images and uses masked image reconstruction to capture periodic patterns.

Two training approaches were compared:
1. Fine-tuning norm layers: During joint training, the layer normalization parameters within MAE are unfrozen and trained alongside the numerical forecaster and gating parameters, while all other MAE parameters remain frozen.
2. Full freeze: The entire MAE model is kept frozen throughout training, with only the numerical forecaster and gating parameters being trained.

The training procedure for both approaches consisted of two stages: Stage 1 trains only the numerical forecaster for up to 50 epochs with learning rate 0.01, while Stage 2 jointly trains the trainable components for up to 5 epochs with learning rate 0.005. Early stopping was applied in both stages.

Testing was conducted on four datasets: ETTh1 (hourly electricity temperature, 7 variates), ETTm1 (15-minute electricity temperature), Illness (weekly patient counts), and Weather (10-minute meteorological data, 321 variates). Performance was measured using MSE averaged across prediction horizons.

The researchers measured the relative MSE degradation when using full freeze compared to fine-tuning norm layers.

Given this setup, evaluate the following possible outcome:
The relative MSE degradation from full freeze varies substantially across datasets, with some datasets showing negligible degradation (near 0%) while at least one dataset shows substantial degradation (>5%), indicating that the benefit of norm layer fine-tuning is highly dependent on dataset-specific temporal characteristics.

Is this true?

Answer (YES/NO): NO